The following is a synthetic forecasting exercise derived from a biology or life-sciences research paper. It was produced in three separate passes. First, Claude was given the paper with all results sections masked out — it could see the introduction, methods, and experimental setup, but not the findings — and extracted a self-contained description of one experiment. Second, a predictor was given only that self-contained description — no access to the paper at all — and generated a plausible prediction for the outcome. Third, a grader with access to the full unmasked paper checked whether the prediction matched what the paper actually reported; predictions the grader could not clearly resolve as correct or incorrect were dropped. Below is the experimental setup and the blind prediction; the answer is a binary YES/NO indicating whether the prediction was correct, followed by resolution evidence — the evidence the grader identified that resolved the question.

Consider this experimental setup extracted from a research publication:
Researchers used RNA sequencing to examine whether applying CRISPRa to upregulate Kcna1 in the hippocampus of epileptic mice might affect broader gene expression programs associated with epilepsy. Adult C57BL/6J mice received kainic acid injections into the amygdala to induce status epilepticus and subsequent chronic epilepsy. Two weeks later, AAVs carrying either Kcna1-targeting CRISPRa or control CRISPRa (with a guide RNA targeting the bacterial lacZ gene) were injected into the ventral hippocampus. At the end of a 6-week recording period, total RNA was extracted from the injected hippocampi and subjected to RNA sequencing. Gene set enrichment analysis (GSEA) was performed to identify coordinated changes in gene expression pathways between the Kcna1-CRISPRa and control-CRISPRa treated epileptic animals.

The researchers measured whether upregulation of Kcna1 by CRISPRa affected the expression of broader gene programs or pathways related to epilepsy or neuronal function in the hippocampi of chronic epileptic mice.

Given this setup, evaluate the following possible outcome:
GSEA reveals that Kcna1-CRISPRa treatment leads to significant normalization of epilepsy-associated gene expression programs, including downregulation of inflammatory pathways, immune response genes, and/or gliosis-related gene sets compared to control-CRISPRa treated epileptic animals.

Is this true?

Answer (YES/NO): NO